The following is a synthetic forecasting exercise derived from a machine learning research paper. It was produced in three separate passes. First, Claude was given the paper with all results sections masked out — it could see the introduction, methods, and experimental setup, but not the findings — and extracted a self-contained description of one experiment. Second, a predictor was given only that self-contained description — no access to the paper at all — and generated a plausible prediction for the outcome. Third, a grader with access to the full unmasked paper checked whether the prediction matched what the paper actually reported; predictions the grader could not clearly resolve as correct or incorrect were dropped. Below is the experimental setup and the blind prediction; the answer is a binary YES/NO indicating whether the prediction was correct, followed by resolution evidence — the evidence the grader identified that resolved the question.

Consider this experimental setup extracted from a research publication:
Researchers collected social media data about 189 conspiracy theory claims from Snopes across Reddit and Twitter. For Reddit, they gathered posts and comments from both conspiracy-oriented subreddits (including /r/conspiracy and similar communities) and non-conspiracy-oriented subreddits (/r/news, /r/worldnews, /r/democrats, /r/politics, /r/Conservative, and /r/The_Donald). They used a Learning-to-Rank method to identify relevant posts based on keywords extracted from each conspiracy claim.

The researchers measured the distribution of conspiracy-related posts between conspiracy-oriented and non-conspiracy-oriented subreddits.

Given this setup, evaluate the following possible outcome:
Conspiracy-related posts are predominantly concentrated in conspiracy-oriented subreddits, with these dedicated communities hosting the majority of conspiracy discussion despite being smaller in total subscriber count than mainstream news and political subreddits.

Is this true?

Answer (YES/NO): NO